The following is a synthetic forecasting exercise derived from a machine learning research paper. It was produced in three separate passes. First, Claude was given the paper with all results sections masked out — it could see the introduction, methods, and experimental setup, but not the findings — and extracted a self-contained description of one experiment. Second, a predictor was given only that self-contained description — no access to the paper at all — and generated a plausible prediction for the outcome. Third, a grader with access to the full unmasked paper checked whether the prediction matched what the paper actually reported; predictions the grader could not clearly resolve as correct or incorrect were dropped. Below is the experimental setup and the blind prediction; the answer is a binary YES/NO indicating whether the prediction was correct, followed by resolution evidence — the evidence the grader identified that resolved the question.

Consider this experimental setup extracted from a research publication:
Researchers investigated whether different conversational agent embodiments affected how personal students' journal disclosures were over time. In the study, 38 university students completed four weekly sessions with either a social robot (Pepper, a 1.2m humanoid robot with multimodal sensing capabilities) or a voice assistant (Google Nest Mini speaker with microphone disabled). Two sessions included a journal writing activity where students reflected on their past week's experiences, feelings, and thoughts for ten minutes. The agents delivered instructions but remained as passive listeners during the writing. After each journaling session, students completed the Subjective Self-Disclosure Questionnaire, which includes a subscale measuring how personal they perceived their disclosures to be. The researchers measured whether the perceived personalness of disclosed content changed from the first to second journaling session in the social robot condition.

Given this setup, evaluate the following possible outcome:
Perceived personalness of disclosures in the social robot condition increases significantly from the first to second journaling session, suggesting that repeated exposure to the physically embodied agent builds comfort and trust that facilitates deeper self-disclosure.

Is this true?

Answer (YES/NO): NO